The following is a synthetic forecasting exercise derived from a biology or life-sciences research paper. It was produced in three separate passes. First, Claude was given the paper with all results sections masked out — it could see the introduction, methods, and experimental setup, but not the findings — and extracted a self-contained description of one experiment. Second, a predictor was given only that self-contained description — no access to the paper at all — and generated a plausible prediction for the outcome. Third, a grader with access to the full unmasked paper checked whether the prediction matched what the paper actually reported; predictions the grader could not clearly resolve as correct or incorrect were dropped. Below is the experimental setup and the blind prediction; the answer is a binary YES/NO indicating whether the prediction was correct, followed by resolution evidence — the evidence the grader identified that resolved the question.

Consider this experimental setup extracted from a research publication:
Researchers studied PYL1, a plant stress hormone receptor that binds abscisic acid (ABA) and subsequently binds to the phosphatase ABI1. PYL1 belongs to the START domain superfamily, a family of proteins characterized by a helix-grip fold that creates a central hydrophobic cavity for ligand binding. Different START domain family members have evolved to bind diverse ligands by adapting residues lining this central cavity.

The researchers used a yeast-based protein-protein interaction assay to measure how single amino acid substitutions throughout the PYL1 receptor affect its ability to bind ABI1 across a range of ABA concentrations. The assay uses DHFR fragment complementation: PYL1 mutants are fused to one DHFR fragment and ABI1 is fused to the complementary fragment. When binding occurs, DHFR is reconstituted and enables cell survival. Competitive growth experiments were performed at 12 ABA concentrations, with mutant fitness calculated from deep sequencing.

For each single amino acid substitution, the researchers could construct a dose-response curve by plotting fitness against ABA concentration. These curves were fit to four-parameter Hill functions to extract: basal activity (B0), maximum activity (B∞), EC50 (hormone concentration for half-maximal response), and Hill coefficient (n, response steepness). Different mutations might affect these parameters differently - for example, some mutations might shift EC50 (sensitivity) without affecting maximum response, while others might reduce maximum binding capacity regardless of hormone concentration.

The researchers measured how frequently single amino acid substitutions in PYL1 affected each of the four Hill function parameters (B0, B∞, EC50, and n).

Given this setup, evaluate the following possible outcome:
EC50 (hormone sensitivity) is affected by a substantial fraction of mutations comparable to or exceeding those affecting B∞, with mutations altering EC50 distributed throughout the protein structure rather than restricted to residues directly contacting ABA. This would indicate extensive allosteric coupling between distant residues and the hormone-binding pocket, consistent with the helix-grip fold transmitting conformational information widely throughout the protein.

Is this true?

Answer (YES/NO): YES